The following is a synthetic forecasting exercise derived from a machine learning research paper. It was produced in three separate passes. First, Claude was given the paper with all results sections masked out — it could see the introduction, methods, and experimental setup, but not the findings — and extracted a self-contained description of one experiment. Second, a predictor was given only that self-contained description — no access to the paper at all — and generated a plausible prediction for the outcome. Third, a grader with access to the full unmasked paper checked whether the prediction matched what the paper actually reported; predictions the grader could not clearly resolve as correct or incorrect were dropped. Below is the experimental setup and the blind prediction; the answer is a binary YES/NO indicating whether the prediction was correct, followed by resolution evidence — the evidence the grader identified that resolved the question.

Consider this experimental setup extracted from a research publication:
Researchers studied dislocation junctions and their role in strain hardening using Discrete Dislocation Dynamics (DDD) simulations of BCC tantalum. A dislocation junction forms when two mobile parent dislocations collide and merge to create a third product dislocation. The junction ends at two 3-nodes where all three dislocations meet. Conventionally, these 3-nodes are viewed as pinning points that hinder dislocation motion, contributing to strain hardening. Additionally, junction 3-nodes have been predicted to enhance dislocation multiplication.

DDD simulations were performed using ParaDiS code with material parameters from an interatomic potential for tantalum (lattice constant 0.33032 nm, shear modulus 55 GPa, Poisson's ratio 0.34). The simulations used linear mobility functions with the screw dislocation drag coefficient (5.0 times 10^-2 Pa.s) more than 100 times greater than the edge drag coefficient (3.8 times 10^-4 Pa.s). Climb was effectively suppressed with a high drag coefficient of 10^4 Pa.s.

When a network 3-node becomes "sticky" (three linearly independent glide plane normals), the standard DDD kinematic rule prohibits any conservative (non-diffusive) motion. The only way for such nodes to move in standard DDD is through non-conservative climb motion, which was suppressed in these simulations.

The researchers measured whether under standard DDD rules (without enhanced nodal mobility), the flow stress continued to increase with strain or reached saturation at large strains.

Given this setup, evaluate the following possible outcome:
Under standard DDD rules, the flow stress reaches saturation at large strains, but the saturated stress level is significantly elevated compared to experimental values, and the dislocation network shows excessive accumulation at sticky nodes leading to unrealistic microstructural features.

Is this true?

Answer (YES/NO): NO